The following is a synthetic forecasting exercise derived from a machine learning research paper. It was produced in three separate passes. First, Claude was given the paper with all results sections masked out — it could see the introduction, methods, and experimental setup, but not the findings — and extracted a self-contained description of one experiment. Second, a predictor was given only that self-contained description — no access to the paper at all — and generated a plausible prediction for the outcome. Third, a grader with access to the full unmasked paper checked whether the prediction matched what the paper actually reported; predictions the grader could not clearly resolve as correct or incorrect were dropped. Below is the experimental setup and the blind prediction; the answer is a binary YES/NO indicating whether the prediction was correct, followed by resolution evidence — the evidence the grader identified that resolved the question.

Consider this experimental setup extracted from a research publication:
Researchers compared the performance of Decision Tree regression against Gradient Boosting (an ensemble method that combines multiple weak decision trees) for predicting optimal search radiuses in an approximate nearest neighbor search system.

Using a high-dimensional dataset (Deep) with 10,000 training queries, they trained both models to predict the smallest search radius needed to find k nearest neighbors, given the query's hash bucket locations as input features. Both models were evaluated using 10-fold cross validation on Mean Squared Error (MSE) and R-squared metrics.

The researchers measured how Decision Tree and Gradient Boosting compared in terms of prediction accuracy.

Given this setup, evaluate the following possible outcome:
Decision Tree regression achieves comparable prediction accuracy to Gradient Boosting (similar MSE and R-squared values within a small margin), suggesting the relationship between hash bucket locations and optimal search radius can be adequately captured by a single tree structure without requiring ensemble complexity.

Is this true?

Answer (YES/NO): NO